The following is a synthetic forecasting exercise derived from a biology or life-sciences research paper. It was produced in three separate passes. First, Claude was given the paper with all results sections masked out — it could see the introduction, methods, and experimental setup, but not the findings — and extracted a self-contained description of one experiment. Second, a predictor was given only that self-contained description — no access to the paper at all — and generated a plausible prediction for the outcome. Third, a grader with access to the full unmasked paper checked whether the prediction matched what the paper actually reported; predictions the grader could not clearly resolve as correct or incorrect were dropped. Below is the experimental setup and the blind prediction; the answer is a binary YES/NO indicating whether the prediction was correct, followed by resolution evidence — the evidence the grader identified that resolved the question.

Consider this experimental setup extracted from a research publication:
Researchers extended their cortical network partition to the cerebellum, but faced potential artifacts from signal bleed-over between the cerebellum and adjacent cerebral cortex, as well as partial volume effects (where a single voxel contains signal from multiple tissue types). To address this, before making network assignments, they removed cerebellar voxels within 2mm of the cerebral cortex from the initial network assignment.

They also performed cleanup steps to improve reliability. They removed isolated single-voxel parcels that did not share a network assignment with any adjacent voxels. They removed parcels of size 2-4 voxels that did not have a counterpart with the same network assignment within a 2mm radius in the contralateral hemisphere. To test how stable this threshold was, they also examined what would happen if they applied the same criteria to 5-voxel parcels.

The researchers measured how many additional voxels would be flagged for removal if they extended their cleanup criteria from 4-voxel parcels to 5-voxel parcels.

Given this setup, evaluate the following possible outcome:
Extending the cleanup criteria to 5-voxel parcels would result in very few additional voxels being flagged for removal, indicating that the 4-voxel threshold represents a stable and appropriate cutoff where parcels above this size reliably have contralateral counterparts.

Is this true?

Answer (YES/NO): YES